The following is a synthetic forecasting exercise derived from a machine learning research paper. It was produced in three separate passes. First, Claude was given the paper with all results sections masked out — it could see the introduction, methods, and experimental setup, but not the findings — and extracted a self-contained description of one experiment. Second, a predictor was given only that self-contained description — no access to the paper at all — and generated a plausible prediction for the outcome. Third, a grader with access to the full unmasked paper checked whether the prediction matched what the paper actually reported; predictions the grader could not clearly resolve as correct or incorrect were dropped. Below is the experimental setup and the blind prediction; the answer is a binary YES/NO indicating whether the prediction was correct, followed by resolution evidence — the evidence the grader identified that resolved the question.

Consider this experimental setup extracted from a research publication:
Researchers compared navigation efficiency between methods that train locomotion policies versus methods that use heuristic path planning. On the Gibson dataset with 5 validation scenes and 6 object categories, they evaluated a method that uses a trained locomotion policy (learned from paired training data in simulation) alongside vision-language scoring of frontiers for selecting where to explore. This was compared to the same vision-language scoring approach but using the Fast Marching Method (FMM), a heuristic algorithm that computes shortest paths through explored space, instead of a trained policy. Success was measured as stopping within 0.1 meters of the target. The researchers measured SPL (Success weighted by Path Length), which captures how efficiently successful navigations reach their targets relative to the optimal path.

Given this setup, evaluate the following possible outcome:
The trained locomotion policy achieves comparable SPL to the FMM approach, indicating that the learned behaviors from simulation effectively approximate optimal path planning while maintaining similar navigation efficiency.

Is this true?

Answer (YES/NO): NO